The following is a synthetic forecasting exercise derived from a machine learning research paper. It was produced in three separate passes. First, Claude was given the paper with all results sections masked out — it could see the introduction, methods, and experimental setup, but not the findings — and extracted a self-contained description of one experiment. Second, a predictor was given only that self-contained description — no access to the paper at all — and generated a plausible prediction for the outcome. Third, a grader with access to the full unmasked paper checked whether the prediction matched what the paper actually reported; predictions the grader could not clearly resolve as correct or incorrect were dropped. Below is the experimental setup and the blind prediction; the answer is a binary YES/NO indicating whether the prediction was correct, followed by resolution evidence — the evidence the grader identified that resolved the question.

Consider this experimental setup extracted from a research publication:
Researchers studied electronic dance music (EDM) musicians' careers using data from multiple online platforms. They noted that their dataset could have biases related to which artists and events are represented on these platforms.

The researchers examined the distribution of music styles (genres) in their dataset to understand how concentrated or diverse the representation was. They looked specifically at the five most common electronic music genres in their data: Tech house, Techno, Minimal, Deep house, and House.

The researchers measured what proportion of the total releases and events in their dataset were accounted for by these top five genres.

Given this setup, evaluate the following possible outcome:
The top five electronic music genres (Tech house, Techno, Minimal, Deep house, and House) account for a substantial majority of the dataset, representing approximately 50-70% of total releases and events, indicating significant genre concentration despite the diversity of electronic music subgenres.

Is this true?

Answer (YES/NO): YES